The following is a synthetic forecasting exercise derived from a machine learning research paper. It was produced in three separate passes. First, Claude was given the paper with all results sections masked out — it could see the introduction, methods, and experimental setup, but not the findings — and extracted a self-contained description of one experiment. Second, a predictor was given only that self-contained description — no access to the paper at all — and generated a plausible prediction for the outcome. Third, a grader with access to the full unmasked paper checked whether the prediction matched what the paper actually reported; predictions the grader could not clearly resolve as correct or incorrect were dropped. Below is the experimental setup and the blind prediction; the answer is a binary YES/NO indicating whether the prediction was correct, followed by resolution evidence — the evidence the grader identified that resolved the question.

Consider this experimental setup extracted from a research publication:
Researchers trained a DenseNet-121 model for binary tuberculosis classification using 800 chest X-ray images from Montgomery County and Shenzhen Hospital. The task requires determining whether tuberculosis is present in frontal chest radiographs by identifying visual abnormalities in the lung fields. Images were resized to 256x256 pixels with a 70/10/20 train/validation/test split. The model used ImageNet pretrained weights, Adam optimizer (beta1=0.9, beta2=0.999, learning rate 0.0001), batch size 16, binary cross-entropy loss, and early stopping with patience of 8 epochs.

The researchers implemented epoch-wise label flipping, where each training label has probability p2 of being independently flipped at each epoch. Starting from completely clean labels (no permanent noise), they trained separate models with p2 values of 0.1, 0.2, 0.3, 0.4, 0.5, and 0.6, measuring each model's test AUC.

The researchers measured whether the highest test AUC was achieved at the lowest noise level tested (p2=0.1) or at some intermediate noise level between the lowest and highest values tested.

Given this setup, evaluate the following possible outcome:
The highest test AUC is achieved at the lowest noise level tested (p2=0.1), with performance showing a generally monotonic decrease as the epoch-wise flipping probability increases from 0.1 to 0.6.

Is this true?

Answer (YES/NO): NO